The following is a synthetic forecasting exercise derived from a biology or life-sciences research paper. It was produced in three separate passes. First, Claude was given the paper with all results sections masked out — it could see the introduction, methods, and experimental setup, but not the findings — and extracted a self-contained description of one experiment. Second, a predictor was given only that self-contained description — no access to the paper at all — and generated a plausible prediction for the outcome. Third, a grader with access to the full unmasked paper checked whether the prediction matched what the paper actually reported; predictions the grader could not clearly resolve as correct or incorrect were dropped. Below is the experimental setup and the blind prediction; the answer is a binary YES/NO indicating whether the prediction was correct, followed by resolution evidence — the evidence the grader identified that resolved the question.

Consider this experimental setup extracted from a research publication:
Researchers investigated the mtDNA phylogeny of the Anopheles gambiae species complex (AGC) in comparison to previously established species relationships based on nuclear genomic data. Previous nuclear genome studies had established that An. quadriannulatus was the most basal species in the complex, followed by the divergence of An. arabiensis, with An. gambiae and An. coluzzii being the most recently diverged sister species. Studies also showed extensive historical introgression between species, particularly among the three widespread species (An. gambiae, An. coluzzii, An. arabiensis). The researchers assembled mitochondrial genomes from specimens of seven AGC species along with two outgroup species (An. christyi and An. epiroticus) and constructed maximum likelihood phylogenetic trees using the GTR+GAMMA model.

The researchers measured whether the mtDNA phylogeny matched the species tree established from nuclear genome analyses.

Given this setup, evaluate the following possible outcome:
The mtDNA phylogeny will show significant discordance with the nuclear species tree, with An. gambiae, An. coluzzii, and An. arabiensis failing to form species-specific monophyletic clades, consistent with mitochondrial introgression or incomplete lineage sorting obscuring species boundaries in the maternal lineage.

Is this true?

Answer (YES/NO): YES